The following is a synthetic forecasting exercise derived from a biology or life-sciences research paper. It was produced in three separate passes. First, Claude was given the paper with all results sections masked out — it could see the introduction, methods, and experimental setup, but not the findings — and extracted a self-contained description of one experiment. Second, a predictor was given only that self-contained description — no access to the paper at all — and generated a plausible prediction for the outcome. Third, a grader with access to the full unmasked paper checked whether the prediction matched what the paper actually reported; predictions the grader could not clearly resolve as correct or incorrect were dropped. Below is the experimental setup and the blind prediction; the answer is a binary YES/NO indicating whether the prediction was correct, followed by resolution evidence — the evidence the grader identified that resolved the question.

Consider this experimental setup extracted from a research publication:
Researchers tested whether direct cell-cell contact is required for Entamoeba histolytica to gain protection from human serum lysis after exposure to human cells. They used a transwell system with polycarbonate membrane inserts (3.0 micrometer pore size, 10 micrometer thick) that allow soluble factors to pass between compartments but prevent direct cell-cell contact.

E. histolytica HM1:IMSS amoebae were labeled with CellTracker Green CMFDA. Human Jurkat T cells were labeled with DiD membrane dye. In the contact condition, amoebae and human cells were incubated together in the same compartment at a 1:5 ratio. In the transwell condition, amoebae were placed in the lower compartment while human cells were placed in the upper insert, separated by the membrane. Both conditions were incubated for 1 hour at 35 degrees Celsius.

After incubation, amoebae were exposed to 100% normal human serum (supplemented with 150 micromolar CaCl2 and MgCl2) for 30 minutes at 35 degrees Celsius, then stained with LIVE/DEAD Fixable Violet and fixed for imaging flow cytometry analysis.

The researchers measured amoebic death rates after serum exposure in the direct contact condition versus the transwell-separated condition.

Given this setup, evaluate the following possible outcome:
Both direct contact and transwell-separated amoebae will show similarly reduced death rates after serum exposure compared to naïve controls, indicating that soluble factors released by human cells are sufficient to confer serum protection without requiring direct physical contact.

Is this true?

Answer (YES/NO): NO